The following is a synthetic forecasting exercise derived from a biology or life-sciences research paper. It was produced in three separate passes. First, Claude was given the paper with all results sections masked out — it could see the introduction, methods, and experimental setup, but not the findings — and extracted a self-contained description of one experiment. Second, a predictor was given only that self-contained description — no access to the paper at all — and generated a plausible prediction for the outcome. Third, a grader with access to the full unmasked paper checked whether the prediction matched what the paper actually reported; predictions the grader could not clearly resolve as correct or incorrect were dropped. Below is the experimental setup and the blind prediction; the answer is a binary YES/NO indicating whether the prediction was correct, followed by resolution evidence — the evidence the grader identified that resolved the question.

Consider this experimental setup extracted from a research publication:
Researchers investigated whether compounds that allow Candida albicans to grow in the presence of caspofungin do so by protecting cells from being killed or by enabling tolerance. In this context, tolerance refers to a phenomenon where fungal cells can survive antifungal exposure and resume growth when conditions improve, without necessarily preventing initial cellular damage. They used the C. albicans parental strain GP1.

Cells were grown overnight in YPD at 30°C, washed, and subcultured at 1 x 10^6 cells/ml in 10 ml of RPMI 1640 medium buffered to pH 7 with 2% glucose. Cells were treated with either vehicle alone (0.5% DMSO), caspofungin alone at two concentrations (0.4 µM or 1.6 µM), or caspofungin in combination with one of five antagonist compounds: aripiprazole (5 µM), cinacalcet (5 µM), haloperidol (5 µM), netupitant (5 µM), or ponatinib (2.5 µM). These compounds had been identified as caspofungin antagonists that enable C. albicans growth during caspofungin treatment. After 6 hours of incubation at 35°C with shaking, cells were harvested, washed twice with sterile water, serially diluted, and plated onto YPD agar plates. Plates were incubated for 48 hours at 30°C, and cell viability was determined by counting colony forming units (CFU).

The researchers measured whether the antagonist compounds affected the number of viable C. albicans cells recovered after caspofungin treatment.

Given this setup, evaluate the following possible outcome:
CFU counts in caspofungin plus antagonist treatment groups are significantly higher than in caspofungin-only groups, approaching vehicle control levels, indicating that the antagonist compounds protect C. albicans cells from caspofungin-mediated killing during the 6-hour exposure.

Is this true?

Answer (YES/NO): NO